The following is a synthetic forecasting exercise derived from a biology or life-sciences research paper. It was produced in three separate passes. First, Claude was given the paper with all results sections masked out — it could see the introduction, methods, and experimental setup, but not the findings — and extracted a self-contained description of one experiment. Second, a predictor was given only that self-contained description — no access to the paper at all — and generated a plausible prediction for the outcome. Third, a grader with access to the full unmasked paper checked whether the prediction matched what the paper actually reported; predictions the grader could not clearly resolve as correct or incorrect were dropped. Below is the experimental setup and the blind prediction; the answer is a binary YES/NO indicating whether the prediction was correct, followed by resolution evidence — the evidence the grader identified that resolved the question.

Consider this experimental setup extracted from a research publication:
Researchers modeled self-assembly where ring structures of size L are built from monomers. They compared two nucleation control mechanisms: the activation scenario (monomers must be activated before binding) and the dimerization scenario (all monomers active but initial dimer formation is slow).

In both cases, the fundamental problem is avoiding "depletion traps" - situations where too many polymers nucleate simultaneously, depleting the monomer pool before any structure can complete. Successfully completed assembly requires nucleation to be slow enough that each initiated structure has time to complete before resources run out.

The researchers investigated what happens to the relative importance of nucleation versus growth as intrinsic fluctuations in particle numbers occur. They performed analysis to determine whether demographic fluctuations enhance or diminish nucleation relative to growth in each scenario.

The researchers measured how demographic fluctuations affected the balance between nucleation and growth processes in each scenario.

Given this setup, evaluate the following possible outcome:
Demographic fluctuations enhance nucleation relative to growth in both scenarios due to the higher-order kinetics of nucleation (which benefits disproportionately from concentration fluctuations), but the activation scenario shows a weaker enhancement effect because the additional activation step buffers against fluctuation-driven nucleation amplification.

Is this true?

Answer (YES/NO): NO